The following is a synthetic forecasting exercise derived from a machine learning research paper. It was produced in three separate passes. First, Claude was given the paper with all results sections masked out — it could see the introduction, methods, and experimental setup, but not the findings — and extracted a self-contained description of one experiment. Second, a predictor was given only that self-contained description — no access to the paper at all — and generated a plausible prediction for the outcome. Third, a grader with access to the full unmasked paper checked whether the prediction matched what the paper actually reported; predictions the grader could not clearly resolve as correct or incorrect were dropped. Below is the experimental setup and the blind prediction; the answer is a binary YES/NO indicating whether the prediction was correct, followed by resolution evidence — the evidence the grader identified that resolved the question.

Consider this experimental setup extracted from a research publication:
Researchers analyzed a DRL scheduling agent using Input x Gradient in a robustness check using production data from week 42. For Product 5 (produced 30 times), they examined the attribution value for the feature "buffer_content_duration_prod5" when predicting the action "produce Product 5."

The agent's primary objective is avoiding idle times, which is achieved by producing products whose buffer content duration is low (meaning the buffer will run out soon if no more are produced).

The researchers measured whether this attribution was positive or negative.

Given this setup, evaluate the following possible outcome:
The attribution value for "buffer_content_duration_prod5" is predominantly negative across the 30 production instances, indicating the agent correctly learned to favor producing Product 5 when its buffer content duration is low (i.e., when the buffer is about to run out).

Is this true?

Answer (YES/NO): YES